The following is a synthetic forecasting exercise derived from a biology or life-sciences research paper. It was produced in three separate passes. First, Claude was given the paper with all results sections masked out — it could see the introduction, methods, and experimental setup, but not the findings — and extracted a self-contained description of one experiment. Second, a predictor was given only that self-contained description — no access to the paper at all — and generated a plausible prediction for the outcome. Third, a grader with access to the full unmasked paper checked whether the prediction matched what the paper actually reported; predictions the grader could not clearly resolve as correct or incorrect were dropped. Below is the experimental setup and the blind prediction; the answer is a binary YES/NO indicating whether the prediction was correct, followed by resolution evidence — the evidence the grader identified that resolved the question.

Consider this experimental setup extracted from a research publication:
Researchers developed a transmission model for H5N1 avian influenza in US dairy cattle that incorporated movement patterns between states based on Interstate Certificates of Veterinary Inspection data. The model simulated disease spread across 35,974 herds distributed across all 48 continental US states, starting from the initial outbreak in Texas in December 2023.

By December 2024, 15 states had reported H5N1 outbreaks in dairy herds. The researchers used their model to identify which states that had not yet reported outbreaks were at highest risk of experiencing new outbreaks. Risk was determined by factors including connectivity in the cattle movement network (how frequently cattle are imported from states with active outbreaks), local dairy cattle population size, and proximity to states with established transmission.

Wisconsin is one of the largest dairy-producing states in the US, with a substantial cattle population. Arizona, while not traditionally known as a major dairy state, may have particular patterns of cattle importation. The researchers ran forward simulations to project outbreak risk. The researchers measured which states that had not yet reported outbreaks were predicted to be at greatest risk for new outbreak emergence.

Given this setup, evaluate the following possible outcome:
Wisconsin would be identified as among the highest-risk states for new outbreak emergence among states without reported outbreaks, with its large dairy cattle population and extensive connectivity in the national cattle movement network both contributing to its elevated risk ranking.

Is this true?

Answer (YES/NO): NO